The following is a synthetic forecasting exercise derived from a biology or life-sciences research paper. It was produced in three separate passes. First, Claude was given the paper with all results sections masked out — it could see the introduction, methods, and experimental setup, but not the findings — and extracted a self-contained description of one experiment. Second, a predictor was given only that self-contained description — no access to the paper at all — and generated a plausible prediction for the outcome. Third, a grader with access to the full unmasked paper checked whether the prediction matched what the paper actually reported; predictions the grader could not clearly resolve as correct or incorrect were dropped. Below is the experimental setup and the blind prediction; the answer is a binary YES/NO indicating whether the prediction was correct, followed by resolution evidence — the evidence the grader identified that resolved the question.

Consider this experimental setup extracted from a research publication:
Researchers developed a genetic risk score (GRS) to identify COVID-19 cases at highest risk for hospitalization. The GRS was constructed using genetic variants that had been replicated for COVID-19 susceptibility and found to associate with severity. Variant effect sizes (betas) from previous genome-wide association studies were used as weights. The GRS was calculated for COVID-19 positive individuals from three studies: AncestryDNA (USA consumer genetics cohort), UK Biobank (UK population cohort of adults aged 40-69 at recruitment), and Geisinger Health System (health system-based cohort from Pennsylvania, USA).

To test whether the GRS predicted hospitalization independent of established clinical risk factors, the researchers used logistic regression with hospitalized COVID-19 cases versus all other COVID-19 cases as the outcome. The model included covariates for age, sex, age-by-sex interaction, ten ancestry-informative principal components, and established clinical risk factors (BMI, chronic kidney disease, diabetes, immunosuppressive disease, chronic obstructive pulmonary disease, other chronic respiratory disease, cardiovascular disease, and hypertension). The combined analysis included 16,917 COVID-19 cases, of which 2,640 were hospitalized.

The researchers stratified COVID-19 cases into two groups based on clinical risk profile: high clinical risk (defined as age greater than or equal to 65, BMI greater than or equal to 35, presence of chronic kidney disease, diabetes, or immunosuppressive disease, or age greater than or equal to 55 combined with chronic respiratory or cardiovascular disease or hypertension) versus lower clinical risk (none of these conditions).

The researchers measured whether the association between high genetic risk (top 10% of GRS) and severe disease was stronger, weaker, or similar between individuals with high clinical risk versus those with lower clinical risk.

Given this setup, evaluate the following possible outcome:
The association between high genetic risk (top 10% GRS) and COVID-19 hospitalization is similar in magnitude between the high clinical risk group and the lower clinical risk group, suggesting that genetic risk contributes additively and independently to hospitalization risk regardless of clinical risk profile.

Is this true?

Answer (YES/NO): YES